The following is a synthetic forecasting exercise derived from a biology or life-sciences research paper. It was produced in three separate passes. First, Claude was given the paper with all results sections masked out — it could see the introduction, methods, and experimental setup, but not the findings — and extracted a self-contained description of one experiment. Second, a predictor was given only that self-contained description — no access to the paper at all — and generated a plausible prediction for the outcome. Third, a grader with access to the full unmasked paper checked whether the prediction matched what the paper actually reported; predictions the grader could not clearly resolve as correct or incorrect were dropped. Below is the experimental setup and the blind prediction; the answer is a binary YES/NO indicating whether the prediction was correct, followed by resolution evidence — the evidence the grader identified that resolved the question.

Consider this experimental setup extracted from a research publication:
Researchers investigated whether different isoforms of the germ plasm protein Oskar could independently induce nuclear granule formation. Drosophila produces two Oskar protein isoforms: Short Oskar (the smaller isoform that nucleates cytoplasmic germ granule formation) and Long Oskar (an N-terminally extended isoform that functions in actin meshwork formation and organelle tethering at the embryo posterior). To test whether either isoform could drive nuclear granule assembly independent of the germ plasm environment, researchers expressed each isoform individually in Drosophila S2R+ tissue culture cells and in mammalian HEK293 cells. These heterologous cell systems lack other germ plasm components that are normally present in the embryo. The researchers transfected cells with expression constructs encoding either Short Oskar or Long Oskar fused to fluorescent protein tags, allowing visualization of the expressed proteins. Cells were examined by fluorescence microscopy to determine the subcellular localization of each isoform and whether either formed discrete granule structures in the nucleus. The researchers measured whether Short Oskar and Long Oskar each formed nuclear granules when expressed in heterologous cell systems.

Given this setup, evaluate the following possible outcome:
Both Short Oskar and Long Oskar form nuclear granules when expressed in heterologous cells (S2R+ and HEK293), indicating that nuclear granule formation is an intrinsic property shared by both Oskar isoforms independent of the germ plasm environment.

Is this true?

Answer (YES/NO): NO